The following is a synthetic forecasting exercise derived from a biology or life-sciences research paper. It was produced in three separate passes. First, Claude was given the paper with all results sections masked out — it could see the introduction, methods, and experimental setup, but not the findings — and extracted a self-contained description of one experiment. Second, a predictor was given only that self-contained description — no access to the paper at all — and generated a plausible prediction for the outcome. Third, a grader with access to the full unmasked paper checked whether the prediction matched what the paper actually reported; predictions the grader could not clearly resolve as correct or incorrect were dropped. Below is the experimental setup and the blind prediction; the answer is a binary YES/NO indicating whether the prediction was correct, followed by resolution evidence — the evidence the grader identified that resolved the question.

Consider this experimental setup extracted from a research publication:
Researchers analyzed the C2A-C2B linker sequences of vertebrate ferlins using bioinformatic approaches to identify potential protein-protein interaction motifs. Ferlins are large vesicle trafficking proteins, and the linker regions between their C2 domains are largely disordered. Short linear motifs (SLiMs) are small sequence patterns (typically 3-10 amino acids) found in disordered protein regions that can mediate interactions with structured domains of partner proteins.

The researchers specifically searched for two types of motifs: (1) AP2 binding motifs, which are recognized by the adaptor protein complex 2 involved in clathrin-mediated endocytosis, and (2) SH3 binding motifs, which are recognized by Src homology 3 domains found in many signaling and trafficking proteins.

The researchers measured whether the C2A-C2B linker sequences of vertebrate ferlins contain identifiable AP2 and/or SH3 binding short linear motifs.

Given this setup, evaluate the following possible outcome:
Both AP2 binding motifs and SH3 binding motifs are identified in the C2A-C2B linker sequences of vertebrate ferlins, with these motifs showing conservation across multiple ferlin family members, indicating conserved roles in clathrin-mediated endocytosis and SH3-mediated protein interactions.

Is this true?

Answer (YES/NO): NO